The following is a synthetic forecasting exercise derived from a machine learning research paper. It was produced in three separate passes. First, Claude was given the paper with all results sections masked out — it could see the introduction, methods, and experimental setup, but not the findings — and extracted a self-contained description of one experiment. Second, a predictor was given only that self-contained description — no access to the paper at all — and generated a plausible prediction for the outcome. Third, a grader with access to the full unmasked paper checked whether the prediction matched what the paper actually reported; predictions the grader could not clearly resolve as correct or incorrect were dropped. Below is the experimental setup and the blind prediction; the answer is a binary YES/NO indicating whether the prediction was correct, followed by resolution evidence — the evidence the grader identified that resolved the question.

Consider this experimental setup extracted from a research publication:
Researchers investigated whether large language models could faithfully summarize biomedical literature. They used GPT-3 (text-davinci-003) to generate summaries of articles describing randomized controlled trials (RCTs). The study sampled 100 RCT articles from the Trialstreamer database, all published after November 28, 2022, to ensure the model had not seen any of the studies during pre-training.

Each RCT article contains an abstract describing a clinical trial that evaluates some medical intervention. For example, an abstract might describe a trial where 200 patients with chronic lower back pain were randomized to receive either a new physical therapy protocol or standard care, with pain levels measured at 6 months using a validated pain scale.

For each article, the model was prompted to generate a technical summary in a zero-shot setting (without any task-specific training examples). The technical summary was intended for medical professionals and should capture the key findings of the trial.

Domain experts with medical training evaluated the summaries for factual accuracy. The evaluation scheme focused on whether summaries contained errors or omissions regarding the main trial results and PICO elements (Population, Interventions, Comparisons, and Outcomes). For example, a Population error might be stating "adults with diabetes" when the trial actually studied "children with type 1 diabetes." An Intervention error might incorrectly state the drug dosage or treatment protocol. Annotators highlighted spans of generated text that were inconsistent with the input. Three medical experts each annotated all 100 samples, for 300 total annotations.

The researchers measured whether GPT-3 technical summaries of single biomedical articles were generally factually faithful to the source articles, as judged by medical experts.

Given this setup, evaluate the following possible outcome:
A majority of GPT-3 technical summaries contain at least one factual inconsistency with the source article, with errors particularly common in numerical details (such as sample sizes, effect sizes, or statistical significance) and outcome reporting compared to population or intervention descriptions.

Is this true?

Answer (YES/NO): NO